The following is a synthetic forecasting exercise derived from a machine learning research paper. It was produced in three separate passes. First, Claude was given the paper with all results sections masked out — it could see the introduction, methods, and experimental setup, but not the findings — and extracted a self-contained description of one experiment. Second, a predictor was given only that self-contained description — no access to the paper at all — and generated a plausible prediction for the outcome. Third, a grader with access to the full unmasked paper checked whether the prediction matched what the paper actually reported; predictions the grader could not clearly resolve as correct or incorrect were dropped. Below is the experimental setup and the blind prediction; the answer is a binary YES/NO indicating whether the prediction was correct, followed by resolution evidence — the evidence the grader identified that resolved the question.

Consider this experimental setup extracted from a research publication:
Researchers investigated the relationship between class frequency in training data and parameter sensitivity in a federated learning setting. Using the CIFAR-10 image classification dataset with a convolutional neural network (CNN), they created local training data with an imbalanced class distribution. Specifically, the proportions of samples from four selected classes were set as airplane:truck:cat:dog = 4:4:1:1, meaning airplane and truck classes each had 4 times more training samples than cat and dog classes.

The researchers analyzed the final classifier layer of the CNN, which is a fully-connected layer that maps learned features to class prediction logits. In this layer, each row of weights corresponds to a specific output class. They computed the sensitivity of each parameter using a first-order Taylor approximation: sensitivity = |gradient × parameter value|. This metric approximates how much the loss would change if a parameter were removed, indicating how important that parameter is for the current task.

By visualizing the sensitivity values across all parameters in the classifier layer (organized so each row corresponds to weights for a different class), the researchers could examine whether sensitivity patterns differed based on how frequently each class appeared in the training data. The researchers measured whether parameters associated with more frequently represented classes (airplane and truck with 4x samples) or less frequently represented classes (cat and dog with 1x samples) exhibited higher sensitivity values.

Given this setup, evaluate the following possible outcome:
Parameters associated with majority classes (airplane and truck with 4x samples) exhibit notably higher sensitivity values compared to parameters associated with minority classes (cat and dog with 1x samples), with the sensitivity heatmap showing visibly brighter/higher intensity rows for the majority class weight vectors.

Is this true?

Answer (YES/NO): YES